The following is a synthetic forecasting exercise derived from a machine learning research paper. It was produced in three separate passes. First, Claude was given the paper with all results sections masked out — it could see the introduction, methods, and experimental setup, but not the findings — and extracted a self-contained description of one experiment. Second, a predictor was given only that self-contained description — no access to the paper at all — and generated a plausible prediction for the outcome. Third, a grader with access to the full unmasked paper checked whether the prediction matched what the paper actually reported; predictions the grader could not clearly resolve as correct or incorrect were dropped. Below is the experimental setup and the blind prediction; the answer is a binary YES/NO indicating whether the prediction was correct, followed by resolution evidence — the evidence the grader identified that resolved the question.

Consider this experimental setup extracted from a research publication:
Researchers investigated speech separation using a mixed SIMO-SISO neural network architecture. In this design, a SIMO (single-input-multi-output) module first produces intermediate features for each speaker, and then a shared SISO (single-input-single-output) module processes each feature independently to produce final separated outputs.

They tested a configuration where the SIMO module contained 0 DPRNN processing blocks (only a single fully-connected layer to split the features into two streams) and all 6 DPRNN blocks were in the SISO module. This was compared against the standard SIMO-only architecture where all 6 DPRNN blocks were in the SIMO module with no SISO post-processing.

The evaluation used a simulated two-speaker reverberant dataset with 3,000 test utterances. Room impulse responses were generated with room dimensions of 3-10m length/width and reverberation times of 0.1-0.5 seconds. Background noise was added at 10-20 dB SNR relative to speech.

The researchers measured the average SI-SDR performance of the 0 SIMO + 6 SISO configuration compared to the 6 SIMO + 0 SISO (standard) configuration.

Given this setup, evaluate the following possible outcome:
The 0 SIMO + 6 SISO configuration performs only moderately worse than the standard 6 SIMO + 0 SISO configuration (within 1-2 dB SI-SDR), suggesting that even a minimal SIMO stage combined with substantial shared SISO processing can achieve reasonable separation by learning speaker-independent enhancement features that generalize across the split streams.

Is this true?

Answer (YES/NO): YES